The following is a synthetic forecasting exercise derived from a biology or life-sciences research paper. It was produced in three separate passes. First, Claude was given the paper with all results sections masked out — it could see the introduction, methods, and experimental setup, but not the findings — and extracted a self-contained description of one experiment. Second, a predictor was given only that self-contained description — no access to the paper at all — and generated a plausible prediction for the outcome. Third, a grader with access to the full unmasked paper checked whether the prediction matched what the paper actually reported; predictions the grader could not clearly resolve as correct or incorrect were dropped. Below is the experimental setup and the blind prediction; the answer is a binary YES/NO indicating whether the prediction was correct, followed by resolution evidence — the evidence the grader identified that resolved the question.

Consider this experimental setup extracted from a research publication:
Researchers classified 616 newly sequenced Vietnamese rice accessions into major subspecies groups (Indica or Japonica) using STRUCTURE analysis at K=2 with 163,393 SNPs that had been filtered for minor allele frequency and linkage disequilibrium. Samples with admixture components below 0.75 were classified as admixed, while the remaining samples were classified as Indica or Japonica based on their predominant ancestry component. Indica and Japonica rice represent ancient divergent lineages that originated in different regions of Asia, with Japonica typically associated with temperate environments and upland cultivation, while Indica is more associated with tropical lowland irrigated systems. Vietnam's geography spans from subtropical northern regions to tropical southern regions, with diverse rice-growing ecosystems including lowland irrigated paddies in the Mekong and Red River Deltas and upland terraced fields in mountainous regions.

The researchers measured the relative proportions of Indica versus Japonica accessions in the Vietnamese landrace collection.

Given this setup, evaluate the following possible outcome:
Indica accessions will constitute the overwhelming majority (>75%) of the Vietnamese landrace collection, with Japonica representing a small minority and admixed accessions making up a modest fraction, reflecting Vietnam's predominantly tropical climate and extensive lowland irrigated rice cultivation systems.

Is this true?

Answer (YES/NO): NO